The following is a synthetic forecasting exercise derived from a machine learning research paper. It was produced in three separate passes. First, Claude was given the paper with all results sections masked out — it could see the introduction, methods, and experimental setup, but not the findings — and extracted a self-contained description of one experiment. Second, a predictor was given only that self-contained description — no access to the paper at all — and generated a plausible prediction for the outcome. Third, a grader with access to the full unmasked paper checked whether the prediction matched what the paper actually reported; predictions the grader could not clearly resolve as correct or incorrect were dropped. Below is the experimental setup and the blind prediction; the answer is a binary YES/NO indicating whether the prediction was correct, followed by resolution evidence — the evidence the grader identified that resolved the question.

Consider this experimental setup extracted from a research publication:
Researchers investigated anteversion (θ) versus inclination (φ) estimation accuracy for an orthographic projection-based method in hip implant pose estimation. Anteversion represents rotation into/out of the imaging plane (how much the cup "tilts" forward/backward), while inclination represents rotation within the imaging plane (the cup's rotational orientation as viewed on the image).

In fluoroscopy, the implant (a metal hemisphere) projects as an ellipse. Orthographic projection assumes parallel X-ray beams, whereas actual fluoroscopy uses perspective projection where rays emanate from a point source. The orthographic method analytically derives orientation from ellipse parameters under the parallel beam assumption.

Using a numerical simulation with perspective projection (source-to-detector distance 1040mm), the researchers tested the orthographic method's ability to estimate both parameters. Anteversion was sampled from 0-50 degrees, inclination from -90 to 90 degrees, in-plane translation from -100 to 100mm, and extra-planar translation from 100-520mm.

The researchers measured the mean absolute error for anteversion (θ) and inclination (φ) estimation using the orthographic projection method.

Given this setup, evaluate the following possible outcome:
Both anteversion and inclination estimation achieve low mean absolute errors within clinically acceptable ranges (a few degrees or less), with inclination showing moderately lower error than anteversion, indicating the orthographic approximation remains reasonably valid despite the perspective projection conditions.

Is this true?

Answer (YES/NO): NO